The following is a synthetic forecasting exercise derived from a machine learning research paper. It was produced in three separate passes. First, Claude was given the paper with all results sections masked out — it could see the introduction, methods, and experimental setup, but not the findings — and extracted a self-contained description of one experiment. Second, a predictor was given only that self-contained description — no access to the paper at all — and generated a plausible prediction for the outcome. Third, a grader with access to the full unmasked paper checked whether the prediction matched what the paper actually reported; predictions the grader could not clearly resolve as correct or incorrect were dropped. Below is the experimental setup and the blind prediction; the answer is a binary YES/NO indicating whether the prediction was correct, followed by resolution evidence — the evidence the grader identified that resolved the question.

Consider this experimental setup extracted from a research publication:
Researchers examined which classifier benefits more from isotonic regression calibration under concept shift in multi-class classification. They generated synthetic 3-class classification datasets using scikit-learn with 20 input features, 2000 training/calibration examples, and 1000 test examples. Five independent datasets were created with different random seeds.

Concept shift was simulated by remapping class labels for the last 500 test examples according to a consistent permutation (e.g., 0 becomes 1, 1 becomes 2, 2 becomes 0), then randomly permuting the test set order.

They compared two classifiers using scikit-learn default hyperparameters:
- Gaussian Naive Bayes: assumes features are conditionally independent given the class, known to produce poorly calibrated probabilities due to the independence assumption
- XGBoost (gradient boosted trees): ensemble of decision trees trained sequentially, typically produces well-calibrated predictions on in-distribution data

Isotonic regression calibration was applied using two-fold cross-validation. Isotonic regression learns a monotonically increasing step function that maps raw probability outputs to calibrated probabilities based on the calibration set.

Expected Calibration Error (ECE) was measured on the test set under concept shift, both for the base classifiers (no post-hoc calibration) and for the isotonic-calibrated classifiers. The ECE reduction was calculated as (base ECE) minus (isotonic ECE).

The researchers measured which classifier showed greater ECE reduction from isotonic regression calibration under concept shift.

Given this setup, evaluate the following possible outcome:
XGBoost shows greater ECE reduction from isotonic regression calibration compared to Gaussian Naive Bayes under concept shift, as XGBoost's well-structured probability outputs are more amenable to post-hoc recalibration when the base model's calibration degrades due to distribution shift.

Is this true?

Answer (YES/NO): NO